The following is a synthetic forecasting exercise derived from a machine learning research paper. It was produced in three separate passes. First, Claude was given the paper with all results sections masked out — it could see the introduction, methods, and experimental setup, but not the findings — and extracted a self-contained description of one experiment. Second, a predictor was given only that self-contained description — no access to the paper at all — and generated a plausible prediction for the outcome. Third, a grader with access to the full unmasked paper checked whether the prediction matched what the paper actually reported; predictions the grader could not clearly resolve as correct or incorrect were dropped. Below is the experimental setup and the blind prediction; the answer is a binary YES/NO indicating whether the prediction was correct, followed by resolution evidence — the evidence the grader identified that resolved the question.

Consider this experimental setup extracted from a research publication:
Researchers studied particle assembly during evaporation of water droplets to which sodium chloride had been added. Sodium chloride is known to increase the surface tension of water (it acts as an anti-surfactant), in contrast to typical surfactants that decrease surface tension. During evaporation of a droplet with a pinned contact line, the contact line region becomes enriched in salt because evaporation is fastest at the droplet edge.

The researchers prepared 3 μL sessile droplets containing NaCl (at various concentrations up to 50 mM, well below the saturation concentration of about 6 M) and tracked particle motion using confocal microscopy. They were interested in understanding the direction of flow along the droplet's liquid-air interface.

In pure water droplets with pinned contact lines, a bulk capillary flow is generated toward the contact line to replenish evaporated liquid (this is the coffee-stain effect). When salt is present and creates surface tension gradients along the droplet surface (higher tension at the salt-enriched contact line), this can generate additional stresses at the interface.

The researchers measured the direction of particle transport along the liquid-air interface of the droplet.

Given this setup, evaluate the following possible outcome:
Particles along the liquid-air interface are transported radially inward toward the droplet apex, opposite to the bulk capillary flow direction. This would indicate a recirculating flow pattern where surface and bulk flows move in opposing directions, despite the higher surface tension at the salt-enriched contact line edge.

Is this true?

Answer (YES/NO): NO